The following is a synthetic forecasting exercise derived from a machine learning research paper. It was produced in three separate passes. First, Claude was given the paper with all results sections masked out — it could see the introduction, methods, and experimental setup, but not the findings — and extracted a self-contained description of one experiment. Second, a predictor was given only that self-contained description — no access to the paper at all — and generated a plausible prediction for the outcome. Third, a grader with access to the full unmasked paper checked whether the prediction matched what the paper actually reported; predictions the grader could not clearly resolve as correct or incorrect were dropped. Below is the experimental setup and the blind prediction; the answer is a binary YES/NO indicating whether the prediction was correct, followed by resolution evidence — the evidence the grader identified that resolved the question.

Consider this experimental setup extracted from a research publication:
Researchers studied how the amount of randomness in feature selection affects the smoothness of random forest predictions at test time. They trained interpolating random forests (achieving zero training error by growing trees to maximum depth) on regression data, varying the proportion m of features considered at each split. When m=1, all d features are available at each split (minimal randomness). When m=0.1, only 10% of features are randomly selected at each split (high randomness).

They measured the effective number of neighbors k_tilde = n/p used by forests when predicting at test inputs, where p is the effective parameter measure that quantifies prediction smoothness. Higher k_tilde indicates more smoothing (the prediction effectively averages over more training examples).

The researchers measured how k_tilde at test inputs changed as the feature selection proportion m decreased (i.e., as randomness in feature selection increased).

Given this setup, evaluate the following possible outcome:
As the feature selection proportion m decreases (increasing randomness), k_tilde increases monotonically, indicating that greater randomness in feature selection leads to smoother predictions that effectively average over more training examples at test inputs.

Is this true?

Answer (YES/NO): YES